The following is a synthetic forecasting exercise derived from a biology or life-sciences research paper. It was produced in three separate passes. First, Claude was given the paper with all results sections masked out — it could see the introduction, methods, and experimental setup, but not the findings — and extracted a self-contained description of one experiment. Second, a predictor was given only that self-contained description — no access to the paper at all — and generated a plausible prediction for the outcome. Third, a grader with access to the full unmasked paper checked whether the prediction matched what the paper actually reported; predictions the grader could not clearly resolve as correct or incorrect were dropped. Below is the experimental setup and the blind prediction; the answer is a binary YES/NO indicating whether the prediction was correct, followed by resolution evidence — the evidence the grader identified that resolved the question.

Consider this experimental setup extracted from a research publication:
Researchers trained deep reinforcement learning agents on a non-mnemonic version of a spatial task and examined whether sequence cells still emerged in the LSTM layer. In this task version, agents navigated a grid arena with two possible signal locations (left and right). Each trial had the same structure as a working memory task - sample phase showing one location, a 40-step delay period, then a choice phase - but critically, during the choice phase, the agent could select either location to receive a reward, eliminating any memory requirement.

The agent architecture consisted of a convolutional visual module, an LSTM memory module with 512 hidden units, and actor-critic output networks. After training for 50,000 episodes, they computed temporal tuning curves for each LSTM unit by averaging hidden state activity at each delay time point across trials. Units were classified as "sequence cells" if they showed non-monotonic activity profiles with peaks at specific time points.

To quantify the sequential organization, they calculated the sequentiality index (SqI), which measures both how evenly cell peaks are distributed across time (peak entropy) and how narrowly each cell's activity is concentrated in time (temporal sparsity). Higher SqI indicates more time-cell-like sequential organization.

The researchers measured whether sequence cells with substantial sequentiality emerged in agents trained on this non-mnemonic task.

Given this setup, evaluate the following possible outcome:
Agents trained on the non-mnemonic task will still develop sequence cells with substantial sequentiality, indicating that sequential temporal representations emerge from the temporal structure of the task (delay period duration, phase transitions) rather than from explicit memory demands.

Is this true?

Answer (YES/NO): YES